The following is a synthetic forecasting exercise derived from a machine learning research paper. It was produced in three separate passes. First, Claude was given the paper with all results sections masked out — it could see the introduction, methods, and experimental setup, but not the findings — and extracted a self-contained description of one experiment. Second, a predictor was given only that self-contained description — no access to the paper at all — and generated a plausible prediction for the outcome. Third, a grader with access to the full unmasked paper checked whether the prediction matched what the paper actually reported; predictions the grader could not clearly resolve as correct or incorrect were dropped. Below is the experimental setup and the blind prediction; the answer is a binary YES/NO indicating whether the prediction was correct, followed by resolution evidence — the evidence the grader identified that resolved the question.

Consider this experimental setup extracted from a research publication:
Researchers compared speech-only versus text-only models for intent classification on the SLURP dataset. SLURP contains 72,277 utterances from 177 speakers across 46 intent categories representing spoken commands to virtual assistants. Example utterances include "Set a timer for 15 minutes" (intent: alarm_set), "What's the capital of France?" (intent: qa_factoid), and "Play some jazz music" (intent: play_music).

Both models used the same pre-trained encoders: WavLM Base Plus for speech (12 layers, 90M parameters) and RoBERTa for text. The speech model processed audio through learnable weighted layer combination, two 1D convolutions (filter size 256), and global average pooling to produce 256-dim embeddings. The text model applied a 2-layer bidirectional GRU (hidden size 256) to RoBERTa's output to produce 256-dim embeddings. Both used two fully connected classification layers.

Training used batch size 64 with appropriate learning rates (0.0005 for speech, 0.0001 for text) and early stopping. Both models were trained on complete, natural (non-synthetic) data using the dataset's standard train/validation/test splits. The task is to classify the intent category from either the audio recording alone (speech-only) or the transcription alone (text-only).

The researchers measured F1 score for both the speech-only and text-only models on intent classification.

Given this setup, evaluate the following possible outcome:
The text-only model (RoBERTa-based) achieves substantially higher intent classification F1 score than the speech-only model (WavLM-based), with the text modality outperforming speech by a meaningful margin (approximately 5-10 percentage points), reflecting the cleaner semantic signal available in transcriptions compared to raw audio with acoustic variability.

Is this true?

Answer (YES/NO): NO